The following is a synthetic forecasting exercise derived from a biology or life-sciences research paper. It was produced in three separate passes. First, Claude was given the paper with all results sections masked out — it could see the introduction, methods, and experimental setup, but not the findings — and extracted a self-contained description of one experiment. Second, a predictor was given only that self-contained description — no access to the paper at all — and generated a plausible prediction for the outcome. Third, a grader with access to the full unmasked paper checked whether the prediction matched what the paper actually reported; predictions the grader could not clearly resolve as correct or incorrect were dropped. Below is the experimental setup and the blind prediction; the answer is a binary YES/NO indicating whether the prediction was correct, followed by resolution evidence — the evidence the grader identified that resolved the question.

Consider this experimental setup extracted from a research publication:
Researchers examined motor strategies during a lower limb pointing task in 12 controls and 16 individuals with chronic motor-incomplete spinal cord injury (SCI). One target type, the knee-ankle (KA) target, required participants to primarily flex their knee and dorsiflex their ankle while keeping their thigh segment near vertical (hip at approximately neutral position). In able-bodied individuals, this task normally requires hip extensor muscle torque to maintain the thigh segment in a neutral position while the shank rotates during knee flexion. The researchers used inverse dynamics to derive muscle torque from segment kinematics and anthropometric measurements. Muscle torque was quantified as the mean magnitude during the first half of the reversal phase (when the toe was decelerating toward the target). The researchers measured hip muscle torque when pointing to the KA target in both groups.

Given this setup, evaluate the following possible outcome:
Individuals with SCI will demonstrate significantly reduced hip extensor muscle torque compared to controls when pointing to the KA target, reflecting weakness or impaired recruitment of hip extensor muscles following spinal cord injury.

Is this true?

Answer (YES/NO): NO